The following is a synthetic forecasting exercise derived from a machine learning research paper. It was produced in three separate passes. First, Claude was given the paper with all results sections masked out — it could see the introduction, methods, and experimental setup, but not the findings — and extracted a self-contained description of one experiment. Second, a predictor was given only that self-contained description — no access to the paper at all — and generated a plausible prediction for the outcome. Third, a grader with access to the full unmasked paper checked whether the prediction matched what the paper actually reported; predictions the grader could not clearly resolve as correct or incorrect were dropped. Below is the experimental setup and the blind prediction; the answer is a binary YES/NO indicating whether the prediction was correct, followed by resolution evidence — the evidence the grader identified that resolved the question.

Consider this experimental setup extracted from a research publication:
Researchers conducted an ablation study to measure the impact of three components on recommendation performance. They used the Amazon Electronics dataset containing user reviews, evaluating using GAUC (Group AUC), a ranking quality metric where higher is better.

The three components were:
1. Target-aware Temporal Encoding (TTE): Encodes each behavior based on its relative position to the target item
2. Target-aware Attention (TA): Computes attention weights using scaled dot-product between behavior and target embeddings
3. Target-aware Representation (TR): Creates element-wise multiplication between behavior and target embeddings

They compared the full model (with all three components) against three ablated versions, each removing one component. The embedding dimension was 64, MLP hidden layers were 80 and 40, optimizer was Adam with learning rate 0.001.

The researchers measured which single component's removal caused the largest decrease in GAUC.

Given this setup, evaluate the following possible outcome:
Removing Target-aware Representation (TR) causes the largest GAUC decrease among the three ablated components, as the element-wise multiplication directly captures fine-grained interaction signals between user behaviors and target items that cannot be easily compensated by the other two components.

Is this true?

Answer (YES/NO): NO